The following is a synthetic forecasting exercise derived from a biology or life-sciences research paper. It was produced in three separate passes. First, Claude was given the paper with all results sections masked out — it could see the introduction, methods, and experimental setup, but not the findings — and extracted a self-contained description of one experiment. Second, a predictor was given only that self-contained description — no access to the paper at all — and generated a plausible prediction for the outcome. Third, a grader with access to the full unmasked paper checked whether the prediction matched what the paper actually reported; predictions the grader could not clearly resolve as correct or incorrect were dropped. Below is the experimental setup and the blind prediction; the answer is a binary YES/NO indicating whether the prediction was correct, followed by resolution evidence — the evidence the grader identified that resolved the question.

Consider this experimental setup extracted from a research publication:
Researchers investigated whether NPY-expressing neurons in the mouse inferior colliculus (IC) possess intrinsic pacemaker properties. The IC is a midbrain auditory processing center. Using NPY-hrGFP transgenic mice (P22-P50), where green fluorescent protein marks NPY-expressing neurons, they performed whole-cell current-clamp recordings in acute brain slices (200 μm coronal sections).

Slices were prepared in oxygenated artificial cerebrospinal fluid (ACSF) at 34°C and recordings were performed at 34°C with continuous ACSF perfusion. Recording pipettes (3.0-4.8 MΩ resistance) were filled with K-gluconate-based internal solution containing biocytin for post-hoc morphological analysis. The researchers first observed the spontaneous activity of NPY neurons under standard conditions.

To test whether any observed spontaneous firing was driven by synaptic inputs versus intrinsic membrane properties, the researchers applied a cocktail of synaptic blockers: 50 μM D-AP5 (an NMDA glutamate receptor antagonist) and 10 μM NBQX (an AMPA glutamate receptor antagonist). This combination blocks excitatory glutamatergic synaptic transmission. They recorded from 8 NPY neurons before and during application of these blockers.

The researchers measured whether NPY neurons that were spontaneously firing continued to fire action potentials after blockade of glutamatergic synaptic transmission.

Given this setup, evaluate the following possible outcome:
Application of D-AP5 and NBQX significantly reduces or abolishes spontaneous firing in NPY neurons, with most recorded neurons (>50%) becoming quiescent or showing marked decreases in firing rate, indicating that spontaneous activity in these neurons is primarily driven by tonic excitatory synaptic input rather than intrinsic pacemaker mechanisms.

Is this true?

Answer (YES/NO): NO